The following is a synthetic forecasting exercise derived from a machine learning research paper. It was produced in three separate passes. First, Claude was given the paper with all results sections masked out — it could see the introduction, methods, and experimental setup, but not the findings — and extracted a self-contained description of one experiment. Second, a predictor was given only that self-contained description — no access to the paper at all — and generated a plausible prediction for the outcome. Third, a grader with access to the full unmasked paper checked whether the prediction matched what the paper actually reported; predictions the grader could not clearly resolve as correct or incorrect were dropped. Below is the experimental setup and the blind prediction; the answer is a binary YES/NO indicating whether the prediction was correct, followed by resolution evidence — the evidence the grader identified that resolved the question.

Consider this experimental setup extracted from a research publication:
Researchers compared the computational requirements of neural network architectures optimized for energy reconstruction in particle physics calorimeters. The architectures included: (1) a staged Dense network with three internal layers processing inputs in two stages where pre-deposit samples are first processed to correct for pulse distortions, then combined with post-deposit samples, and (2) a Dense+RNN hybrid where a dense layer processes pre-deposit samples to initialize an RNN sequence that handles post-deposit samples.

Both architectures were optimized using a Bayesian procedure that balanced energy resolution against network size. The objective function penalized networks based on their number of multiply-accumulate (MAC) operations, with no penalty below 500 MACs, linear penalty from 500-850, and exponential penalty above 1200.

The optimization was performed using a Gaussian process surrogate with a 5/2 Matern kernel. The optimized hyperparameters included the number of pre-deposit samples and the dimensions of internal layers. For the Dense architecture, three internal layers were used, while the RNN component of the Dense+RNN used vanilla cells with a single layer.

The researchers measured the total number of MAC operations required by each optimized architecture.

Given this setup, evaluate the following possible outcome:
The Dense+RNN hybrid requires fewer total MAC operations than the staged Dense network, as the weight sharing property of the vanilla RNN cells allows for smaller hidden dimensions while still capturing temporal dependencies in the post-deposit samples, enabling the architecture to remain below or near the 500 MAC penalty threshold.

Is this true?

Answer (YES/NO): YES